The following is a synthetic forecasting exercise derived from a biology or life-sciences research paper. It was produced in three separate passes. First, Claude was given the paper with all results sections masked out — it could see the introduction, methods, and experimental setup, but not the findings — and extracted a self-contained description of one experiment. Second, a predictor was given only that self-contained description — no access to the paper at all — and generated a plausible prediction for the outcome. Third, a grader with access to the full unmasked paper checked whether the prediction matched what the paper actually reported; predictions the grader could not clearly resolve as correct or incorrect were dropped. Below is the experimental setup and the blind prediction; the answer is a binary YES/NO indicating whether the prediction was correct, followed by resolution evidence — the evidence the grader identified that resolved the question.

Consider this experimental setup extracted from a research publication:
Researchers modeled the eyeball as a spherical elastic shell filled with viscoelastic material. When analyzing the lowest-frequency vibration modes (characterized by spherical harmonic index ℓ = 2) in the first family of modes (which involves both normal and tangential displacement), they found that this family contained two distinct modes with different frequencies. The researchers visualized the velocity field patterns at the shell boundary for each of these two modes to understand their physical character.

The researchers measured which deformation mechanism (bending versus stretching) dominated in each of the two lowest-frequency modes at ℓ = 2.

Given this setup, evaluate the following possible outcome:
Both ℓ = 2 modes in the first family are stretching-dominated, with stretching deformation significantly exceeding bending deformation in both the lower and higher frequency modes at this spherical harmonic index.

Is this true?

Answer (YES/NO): NO